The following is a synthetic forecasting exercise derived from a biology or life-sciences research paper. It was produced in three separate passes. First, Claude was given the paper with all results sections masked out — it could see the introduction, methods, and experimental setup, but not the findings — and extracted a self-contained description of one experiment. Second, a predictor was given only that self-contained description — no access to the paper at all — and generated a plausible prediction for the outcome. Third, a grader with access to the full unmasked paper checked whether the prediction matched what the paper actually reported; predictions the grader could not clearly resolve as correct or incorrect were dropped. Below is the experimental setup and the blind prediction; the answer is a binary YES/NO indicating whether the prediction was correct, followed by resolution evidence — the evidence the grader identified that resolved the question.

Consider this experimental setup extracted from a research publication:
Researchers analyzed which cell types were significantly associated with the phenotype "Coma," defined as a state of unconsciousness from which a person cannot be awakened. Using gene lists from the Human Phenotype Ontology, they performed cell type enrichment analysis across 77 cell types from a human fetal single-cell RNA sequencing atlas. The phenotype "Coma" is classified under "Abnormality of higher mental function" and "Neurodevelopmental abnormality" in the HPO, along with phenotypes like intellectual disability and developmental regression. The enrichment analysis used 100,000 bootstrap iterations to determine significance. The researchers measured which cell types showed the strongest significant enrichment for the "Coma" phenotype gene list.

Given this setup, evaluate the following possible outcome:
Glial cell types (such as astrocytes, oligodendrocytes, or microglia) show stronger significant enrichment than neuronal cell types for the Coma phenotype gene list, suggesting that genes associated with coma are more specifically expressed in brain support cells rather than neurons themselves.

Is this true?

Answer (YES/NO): NO